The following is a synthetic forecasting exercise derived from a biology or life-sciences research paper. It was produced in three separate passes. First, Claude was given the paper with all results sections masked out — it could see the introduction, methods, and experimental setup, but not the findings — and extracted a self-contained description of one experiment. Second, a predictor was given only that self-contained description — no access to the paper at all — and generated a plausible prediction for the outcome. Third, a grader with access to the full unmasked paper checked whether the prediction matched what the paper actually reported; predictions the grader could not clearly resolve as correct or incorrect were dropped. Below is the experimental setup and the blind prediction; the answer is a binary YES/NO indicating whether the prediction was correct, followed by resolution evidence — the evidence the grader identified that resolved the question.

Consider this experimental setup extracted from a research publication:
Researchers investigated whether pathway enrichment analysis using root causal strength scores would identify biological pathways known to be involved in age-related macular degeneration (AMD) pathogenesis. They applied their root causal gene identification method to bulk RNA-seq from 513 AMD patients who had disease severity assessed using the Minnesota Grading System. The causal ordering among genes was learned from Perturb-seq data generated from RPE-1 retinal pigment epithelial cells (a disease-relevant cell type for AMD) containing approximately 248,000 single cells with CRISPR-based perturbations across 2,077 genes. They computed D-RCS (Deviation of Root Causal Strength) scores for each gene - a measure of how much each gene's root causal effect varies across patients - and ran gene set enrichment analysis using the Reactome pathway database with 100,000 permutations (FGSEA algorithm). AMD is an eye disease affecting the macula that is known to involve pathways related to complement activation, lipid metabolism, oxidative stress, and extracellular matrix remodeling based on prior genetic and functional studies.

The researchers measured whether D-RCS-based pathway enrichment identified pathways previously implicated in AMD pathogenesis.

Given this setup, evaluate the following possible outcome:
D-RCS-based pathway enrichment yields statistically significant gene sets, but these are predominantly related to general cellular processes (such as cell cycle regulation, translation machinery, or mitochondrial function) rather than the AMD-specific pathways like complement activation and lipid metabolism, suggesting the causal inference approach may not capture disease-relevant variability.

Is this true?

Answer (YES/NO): NO